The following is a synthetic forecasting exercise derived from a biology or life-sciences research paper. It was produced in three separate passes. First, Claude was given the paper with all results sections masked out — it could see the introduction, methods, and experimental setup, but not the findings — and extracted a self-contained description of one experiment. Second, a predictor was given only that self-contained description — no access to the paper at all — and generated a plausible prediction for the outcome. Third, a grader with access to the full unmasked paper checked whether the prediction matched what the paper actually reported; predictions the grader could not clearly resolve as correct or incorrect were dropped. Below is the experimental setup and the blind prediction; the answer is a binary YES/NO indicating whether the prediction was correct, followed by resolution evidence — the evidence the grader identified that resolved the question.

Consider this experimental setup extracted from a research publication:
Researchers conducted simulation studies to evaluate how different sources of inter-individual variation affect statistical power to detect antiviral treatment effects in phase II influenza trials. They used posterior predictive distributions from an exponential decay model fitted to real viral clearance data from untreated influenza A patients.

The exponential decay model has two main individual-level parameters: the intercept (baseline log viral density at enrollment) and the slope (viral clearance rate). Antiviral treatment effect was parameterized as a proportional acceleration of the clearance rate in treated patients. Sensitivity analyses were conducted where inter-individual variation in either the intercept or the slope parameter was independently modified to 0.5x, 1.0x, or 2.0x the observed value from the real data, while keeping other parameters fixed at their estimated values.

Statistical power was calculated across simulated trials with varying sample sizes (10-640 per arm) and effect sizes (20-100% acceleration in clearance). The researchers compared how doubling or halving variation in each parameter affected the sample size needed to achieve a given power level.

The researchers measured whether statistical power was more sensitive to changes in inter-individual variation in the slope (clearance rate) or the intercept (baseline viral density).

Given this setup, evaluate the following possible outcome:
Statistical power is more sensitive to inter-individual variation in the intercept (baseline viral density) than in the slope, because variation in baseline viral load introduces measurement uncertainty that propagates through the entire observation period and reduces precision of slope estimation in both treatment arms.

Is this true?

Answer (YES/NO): NO